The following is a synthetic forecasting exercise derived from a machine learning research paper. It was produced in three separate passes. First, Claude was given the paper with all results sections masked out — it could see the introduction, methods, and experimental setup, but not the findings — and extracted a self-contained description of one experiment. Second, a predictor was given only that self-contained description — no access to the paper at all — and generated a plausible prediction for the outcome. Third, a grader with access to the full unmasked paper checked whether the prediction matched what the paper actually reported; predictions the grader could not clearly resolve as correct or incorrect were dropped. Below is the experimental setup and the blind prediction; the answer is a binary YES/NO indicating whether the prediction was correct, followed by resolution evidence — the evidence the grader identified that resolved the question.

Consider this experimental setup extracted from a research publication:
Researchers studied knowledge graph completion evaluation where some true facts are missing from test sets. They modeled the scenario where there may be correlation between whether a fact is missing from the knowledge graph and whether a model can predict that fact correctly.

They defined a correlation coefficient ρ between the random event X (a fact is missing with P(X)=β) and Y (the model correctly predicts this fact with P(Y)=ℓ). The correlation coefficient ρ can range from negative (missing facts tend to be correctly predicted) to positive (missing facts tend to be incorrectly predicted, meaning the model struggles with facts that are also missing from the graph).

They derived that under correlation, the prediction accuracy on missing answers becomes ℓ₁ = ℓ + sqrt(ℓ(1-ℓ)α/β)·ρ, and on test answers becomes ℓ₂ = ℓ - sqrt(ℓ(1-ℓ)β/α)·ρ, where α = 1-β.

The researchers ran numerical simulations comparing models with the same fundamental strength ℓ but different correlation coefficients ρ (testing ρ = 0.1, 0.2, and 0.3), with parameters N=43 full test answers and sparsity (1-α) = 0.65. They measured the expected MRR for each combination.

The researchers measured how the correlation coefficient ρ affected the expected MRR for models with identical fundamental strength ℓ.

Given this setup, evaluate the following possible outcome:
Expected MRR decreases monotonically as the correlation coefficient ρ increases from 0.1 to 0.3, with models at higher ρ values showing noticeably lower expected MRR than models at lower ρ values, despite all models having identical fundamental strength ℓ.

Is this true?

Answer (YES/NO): YES